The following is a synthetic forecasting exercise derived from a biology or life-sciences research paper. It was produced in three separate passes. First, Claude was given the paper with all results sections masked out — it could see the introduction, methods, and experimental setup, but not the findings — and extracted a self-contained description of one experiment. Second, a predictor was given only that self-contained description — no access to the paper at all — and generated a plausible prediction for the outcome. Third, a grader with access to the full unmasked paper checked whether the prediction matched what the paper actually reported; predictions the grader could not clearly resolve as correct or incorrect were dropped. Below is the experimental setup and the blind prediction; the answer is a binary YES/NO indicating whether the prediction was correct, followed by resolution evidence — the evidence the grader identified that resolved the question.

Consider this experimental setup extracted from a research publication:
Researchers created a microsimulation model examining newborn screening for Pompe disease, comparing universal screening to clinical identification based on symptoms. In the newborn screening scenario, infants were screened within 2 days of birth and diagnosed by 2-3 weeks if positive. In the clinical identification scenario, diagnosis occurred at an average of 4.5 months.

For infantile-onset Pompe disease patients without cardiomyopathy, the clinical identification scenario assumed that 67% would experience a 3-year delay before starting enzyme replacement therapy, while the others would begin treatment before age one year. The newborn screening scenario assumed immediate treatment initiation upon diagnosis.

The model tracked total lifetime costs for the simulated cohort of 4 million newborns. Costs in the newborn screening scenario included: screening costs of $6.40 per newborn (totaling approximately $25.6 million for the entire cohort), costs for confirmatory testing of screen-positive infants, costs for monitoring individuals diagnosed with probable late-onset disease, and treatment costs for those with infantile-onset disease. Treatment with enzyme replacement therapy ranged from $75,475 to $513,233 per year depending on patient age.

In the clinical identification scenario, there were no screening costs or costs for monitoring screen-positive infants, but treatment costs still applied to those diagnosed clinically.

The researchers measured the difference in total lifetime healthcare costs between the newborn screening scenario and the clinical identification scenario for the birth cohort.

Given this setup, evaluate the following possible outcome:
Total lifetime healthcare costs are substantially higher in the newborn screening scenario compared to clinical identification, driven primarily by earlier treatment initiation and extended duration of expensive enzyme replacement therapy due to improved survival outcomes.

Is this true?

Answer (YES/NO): YES